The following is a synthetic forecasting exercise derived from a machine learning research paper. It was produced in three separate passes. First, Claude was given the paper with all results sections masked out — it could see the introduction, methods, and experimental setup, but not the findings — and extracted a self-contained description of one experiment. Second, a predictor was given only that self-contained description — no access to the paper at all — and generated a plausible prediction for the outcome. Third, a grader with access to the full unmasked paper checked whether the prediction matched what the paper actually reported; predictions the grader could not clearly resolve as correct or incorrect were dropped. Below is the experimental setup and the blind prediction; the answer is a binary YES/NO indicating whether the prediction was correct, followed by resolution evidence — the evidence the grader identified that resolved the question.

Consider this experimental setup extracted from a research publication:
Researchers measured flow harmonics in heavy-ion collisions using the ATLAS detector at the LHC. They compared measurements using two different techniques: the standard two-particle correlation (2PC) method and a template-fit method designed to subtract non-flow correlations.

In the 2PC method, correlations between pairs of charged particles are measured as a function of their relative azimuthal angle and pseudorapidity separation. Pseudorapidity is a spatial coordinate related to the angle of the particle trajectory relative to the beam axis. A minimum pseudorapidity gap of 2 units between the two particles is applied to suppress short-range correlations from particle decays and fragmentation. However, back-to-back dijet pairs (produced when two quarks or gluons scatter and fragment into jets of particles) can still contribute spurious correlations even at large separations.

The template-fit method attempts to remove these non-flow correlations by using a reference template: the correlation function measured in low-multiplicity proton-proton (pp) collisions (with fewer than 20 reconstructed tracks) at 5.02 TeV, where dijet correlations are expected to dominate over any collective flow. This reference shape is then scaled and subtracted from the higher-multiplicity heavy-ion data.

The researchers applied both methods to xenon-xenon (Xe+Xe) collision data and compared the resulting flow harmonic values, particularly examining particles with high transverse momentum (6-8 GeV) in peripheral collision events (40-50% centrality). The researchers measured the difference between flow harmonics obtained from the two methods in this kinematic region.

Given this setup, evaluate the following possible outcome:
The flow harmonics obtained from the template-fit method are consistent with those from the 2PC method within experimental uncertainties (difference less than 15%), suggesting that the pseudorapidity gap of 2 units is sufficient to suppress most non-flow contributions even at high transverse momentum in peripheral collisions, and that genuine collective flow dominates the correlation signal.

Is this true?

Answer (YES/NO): NO